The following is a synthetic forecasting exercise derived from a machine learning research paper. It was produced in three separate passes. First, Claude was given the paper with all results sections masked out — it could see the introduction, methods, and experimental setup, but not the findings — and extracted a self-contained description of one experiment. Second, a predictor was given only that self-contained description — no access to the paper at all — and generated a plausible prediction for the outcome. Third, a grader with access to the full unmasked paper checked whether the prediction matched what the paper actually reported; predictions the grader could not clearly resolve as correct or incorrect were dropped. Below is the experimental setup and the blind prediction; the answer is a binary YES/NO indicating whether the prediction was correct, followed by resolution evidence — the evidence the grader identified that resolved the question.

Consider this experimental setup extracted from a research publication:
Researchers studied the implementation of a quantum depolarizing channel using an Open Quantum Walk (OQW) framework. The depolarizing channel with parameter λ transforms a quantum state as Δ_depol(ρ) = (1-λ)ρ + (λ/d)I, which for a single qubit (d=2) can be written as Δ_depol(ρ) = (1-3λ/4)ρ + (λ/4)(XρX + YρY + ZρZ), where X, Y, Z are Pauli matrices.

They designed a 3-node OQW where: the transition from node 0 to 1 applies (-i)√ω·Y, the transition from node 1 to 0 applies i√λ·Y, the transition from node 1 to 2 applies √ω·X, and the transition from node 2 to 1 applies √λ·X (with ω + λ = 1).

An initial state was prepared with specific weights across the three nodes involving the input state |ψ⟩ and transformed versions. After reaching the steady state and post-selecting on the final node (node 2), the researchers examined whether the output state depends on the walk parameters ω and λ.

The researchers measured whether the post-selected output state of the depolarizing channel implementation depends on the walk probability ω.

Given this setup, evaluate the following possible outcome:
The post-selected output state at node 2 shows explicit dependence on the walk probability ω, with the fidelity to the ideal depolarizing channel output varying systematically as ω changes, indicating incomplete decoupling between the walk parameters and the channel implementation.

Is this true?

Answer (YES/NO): NO